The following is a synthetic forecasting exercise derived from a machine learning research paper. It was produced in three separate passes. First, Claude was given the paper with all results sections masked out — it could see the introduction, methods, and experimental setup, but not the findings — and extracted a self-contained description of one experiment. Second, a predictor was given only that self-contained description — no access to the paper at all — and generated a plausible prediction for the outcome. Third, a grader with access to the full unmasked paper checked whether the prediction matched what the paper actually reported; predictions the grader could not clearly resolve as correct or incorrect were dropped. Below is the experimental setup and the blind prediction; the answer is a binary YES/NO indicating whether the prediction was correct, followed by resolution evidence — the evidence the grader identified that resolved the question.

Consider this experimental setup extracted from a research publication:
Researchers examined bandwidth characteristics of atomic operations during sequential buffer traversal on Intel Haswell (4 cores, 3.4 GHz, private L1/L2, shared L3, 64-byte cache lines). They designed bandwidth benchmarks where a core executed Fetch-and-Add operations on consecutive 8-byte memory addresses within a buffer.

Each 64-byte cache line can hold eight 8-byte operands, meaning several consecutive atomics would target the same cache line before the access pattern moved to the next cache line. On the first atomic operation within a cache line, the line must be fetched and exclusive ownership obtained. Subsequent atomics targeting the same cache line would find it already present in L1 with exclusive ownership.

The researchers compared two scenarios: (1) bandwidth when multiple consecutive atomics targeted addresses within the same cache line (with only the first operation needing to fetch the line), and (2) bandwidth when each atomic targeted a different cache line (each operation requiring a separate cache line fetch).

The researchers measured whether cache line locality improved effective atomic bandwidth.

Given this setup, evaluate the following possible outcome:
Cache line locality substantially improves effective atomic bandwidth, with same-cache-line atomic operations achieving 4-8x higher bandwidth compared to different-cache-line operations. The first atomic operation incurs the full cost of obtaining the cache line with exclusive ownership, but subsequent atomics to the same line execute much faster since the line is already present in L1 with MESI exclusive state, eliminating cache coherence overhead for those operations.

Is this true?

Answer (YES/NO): NO